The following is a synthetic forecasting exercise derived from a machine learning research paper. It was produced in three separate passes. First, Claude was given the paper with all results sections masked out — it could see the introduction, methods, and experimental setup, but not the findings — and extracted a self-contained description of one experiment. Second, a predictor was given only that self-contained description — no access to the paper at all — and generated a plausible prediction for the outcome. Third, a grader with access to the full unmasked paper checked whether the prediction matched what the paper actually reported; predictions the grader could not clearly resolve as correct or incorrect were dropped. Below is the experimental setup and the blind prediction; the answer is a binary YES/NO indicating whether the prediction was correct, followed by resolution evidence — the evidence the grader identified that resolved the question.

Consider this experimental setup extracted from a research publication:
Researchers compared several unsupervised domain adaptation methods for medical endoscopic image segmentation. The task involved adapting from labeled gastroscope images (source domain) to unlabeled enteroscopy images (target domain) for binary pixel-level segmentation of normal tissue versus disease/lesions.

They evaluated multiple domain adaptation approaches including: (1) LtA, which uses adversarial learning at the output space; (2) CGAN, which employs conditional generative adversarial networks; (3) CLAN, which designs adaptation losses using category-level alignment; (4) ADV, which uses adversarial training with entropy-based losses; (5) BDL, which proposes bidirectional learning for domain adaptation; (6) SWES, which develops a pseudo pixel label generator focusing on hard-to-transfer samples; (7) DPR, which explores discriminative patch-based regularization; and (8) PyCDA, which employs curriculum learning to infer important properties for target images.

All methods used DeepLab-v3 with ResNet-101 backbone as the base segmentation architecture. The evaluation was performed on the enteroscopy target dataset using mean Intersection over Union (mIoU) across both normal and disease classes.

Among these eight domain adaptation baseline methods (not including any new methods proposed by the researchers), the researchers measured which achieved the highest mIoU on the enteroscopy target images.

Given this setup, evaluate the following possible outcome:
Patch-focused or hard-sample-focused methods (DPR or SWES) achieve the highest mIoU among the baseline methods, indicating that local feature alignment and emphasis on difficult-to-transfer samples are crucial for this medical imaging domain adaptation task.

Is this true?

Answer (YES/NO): NO